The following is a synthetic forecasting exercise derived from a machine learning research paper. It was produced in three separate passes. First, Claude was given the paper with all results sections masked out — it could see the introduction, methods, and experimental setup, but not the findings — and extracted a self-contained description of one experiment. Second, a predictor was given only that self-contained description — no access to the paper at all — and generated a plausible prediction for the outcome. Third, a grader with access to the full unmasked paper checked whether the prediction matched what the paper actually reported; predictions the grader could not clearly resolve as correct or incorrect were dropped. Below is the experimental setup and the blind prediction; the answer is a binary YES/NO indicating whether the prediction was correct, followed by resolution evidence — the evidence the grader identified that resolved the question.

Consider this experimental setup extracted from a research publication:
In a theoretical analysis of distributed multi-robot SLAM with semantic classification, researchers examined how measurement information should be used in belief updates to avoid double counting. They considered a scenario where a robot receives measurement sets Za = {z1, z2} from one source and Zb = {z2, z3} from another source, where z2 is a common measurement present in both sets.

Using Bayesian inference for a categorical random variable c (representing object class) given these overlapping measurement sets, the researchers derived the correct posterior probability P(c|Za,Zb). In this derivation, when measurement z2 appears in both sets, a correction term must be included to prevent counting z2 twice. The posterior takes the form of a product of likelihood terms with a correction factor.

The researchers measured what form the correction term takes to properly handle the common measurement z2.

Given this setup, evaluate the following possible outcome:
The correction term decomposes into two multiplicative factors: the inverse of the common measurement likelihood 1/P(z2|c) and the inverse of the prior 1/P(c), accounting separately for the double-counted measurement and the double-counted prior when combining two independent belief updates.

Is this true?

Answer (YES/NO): NO